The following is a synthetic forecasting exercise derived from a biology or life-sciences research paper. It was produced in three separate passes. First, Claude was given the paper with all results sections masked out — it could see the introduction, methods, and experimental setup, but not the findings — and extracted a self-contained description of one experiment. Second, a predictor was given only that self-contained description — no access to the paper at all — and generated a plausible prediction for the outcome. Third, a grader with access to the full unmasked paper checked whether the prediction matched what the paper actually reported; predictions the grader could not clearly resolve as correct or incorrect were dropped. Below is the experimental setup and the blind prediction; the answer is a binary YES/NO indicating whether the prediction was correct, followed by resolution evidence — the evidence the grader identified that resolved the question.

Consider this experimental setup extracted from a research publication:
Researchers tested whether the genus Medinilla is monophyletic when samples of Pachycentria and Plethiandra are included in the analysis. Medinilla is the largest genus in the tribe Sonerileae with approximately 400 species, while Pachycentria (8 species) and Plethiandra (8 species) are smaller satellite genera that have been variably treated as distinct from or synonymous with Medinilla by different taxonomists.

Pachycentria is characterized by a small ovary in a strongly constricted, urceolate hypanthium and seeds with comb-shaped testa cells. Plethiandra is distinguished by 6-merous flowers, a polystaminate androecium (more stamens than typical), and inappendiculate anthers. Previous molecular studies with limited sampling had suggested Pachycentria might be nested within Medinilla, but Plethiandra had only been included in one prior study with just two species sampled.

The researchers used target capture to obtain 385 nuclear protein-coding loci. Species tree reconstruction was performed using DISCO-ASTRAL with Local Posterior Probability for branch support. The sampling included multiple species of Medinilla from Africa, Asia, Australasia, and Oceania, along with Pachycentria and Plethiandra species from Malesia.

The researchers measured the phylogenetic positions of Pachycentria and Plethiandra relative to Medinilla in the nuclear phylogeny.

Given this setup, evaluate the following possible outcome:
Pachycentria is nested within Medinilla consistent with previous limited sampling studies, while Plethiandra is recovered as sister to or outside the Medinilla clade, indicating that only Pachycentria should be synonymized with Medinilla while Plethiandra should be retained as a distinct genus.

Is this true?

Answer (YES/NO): NO